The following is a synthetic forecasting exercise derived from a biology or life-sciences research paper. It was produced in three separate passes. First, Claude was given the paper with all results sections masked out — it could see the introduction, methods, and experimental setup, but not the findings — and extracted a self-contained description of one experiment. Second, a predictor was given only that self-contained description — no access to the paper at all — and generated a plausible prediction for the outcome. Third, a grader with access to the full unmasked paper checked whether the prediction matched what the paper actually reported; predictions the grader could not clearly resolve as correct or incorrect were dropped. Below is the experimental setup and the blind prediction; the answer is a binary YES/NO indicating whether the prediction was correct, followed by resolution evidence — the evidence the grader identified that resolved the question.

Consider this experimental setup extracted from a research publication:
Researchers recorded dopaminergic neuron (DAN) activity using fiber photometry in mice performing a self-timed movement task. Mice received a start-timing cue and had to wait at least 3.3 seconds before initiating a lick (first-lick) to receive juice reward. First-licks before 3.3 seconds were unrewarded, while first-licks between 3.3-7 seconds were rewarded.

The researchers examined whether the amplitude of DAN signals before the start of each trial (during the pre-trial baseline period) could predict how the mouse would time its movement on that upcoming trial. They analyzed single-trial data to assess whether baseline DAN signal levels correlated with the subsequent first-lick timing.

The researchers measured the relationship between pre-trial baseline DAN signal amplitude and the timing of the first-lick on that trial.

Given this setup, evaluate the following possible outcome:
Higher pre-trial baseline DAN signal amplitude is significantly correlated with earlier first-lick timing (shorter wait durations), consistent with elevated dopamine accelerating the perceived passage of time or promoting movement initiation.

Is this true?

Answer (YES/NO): YES